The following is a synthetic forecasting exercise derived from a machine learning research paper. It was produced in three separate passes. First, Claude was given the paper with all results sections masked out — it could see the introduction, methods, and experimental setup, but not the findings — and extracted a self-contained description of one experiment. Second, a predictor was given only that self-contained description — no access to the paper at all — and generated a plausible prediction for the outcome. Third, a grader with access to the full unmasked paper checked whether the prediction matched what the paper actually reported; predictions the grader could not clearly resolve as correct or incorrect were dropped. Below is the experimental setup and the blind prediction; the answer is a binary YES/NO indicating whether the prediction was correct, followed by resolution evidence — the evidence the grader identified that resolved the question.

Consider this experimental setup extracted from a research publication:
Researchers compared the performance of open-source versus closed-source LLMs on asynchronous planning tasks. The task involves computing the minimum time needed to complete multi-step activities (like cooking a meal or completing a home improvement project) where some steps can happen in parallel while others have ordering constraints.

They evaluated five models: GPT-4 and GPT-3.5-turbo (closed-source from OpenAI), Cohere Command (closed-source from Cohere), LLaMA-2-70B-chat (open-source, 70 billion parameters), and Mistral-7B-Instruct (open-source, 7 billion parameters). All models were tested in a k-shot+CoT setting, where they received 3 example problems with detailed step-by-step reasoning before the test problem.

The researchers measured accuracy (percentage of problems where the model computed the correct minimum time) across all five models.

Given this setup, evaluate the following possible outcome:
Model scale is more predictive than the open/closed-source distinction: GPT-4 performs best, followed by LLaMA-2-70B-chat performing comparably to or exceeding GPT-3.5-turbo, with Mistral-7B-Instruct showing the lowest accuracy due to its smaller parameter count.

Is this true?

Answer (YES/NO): NO